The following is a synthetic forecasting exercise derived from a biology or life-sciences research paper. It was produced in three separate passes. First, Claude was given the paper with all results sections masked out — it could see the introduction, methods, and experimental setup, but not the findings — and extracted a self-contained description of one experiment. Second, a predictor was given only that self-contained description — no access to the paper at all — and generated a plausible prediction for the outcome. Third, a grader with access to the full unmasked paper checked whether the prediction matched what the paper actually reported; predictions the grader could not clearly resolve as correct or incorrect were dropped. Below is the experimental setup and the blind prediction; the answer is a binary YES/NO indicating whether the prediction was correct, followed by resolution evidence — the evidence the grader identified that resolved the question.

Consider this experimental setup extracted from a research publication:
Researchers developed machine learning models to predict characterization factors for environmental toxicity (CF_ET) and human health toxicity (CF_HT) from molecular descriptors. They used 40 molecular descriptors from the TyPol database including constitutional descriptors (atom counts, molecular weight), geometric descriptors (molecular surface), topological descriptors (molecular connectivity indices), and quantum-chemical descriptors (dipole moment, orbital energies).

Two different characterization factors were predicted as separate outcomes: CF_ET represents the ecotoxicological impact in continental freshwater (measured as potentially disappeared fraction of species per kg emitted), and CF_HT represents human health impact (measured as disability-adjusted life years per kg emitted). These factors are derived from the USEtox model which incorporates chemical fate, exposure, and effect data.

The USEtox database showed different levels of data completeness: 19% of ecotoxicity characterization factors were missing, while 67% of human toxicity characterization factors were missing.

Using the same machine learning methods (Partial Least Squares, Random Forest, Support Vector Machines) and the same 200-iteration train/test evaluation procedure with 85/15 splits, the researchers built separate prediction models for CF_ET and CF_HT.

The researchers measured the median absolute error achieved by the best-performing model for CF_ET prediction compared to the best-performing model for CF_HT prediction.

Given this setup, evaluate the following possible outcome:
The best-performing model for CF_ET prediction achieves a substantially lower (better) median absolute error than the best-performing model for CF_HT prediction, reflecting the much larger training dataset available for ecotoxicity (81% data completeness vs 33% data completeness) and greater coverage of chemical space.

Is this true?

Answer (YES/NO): NO